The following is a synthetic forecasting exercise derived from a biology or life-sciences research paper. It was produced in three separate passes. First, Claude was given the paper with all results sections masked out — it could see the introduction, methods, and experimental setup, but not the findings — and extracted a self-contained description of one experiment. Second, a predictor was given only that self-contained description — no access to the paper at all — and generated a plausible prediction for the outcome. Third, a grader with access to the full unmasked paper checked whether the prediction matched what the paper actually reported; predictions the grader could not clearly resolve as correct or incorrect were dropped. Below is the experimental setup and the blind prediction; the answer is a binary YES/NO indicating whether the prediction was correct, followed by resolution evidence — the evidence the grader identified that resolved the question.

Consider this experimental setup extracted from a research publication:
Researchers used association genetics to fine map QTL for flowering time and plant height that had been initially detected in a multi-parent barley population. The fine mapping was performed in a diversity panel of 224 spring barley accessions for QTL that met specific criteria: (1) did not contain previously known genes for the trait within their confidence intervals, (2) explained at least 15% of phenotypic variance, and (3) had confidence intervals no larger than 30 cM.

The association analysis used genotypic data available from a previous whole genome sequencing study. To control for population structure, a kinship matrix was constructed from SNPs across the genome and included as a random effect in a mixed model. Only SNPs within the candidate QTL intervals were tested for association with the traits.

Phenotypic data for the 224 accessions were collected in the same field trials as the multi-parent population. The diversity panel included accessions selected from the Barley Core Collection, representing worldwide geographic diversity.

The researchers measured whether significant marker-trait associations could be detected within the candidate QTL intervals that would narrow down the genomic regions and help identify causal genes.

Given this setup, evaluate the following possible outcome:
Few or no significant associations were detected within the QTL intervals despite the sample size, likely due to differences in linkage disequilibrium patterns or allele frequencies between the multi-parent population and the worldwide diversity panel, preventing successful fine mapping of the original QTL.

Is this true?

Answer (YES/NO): YES